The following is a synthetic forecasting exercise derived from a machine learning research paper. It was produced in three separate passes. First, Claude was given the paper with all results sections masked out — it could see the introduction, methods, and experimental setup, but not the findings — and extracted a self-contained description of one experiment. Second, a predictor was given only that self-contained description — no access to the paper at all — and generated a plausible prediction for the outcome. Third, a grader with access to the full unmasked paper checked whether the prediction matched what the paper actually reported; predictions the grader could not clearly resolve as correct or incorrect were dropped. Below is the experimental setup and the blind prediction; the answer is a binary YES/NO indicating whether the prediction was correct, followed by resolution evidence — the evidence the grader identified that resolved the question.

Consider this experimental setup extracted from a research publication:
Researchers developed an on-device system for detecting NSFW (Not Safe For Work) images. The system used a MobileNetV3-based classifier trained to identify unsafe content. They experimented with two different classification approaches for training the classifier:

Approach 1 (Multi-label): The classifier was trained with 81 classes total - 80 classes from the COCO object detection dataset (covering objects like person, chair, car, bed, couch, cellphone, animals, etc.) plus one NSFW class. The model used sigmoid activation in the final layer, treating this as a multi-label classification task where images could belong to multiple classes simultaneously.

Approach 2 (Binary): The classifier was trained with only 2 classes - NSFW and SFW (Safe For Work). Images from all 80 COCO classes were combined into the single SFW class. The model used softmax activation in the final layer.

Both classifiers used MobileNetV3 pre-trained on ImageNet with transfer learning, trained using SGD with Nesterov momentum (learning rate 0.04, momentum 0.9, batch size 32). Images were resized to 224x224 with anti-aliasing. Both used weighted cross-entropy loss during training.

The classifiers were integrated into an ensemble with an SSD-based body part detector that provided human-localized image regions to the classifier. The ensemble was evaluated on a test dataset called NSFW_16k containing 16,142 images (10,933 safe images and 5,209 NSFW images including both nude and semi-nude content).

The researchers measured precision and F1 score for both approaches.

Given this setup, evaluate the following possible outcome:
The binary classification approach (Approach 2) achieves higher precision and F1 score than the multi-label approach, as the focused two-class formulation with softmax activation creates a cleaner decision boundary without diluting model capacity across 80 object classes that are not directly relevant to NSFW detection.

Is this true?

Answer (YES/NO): NO